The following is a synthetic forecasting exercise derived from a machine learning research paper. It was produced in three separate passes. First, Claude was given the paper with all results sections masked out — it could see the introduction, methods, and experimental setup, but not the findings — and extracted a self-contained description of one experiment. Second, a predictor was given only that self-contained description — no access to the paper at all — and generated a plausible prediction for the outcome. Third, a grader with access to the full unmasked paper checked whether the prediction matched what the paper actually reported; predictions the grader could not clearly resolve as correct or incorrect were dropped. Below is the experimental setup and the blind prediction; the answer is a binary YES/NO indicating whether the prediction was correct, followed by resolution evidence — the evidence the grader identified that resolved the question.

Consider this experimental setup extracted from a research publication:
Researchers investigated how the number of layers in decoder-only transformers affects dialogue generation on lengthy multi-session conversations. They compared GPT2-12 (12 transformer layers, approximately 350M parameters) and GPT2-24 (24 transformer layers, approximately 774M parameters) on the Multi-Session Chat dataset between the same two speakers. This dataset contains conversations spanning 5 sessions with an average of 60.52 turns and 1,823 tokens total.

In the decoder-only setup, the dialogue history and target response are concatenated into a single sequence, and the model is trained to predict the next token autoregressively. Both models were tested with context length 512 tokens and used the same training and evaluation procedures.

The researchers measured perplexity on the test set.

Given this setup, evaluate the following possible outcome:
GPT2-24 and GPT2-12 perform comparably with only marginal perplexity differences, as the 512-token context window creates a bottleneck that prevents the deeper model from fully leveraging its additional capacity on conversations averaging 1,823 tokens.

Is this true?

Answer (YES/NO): NO